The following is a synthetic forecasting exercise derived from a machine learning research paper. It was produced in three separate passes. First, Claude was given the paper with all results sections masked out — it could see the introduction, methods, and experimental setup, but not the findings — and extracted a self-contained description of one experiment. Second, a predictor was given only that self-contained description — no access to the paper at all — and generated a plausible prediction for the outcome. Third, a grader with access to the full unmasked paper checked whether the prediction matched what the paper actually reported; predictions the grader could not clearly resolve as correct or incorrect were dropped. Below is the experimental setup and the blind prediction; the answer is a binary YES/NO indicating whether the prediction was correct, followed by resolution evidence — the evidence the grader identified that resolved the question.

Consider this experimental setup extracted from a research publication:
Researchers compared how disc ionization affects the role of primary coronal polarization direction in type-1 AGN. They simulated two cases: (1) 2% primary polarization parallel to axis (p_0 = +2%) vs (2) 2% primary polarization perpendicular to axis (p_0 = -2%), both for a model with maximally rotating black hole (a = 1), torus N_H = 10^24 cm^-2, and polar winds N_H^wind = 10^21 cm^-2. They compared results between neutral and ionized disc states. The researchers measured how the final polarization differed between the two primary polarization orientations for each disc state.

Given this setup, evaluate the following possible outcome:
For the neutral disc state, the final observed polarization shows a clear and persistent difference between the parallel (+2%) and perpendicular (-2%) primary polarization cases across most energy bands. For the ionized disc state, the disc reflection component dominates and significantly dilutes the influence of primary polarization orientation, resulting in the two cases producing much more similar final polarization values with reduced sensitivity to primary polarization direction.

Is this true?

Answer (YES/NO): NO